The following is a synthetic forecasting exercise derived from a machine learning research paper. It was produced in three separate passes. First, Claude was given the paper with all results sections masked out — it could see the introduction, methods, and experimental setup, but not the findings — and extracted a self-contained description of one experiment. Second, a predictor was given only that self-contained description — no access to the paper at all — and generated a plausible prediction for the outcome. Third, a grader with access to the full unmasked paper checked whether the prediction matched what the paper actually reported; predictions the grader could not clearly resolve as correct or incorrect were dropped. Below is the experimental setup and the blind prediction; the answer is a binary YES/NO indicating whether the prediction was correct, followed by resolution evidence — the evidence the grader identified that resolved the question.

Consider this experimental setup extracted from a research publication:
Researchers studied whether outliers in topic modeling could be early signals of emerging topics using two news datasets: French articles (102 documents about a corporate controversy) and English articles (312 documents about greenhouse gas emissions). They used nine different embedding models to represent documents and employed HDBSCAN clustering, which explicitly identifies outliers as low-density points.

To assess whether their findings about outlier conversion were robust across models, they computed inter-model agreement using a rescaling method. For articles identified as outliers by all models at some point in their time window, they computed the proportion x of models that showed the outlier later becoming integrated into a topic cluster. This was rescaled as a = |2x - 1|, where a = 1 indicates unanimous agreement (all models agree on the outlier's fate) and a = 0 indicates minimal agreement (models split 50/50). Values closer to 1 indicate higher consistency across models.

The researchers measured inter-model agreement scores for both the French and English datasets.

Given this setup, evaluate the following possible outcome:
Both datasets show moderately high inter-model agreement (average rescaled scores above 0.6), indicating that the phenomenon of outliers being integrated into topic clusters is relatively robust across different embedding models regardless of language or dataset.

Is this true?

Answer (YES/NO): YES